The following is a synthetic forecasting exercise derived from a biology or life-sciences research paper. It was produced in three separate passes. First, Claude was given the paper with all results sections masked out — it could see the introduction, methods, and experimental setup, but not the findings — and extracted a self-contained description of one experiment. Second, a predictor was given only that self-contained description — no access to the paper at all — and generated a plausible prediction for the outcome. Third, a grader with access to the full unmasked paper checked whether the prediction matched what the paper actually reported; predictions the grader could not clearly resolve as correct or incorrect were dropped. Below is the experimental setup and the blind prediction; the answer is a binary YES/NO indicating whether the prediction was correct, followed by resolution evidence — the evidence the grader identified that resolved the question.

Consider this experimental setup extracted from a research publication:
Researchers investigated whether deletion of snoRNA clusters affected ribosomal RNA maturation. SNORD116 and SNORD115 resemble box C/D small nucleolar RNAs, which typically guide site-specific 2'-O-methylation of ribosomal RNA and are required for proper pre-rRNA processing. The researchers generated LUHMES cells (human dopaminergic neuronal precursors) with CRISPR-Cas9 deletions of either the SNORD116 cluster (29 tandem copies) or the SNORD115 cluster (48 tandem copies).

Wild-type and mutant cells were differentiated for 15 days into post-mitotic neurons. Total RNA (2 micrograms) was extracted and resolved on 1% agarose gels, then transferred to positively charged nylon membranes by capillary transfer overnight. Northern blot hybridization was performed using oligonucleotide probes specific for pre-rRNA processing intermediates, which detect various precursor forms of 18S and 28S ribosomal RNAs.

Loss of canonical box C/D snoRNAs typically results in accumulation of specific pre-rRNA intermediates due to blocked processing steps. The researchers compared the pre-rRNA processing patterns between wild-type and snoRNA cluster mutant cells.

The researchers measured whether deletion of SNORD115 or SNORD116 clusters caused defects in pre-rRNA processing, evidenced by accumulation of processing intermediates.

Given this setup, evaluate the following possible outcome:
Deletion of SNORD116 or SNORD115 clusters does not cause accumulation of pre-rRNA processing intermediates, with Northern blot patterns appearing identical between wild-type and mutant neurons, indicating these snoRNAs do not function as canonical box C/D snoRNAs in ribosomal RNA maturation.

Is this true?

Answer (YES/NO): YES